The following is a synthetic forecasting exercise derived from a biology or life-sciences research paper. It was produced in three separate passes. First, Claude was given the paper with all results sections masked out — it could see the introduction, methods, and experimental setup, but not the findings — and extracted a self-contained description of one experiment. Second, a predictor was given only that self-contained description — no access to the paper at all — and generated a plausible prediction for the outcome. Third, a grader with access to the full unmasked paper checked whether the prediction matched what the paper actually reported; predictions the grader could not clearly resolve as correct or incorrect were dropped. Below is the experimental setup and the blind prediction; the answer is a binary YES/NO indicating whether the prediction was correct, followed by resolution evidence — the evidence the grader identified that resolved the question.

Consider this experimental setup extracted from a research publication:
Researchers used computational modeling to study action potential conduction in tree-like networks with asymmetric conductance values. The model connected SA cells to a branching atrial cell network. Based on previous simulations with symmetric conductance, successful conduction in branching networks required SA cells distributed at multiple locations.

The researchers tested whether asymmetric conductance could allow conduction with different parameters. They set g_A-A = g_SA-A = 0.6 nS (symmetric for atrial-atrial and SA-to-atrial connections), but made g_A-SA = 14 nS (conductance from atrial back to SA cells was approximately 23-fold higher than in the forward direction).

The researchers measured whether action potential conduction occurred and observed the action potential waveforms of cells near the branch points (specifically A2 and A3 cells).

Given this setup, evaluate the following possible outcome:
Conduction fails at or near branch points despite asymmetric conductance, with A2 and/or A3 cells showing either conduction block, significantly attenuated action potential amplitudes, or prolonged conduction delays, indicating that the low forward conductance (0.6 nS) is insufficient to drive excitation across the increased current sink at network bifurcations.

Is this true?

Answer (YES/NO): NO